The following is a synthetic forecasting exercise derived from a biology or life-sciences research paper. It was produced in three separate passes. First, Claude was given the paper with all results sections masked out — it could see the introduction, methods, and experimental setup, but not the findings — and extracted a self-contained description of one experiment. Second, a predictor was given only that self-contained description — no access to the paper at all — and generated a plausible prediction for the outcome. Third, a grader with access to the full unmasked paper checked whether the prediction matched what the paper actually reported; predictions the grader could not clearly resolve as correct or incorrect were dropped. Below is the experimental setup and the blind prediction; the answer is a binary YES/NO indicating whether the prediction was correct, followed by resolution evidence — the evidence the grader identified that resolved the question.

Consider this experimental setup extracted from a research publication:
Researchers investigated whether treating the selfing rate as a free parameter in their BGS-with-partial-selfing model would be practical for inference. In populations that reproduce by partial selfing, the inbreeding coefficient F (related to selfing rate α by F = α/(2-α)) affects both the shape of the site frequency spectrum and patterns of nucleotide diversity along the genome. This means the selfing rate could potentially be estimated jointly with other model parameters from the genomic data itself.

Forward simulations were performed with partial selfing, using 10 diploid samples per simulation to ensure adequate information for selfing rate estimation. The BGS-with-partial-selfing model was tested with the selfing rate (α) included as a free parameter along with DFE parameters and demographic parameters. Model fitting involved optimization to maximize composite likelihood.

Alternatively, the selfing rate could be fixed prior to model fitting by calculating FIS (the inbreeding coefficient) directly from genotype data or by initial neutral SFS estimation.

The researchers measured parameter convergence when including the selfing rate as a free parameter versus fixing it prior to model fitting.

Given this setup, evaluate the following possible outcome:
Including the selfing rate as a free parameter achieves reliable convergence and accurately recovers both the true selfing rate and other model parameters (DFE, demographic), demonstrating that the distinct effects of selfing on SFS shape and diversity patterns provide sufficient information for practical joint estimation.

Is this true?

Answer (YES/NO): NO